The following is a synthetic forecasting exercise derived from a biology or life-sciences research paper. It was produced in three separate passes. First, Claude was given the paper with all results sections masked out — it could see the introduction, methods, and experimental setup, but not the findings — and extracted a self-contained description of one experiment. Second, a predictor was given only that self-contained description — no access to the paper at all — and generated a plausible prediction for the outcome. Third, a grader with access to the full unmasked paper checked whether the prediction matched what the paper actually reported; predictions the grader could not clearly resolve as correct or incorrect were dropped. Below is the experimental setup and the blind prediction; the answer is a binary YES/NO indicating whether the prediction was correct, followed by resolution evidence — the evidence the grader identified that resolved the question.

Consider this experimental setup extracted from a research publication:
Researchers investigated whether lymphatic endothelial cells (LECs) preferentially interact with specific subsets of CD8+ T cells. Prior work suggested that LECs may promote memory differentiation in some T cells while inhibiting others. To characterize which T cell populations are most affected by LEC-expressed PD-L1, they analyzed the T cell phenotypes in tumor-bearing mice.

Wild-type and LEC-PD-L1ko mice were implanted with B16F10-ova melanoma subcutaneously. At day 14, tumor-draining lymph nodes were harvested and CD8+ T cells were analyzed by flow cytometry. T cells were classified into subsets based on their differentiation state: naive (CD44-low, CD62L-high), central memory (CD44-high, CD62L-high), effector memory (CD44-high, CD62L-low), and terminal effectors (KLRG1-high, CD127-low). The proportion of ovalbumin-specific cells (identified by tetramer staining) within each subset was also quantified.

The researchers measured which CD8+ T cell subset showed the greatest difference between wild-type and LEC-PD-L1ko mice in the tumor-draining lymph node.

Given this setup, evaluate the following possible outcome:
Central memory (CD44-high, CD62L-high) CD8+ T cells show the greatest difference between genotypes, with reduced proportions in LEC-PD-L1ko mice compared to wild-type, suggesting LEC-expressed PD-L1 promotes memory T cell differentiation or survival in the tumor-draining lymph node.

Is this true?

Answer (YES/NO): NO